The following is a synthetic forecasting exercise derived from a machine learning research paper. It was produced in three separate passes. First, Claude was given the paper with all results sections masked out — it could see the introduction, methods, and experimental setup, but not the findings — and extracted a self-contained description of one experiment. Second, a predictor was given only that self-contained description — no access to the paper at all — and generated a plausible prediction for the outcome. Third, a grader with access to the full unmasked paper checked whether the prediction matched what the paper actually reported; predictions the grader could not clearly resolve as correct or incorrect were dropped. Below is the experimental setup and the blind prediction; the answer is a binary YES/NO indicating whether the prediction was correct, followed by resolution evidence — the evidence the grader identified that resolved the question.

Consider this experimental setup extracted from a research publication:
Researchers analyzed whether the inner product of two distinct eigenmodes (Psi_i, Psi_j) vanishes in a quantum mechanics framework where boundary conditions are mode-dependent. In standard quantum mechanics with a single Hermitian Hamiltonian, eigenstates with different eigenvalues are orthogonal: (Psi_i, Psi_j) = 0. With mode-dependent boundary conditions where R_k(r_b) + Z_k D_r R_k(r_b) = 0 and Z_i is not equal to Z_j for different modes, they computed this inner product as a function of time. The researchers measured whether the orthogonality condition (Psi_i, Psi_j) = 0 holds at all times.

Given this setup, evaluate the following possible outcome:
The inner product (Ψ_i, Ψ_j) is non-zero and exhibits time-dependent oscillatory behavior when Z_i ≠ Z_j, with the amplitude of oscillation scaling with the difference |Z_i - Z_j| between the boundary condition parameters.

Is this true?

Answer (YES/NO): YES